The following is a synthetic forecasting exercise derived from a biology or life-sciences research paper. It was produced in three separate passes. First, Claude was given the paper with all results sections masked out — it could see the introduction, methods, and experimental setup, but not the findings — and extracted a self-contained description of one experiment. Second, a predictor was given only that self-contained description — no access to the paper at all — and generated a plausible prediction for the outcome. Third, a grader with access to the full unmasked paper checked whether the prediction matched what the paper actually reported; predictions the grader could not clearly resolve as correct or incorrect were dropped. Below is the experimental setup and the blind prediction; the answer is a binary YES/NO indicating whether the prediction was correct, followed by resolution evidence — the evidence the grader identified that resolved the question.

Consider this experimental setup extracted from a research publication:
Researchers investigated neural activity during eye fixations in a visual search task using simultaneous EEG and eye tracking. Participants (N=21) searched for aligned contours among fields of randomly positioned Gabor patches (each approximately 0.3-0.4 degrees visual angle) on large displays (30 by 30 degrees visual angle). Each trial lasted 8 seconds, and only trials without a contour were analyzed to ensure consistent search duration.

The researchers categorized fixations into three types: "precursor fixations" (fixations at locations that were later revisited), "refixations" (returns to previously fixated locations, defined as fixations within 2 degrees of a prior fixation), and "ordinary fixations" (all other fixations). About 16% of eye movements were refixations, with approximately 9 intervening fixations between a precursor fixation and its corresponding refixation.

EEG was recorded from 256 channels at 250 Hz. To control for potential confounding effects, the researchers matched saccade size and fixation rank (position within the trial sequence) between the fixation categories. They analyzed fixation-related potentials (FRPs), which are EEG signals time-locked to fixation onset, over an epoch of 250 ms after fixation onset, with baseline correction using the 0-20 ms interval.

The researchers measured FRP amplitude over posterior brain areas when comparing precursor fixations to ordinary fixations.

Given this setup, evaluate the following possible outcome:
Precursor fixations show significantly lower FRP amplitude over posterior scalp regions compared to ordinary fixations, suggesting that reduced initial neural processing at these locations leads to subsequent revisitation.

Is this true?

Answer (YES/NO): NO